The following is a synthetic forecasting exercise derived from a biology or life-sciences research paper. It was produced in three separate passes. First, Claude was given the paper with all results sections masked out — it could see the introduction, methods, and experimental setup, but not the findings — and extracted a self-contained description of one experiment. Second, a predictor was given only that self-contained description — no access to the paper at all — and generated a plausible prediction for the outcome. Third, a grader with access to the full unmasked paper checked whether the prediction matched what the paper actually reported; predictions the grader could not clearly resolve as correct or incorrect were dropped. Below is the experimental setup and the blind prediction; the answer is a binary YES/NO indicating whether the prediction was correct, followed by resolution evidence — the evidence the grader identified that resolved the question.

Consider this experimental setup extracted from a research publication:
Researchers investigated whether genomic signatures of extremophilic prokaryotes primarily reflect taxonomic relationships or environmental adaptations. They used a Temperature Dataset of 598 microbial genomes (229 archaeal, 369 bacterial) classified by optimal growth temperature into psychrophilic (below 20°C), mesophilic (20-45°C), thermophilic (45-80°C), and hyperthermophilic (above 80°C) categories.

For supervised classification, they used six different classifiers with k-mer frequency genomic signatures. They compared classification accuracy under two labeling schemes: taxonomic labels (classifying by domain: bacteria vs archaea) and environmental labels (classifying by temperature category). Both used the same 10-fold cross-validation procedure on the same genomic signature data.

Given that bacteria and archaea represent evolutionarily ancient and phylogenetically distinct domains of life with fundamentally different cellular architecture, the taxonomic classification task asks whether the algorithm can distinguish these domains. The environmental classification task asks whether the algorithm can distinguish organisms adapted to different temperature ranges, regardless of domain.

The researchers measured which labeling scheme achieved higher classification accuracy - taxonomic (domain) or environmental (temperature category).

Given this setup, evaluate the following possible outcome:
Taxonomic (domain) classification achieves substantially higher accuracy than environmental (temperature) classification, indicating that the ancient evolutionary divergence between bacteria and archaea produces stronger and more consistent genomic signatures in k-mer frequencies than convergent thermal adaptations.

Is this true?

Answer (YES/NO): YES